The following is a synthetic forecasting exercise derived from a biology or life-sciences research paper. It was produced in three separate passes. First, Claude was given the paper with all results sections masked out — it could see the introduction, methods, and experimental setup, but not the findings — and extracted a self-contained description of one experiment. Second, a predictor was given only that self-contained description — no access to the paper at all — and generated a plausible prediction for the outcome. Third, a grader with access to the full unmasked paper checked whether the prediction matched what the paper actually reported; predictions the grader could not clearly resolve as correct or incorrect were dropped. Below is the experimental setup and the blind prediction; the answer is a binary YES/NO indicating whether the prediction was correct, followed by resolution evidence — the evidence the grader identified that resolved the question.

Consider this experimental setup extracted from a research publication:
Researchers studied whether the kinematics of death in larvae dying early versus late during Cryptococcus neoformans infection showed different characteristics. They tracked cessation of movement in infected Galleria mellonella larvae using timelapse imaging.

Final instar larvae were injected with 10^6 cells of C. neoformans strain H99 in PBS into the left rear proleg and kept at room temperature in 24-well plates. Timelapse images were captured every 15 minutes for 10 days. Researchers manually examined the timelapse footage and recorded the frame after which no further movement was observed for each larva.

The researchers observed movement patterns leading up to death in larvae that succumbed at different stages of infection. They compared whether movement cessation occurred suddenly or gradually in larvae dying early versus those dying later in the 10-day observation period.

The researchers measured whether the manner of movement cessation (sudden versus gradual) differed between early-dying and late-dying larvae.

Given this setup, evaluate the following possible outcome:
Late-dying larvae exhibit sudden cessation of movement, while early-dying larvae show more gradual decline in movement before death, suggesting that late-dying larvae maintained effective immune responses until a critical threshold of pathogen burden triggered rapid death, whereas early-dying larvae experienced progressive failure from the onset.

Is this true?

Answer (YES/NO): NO